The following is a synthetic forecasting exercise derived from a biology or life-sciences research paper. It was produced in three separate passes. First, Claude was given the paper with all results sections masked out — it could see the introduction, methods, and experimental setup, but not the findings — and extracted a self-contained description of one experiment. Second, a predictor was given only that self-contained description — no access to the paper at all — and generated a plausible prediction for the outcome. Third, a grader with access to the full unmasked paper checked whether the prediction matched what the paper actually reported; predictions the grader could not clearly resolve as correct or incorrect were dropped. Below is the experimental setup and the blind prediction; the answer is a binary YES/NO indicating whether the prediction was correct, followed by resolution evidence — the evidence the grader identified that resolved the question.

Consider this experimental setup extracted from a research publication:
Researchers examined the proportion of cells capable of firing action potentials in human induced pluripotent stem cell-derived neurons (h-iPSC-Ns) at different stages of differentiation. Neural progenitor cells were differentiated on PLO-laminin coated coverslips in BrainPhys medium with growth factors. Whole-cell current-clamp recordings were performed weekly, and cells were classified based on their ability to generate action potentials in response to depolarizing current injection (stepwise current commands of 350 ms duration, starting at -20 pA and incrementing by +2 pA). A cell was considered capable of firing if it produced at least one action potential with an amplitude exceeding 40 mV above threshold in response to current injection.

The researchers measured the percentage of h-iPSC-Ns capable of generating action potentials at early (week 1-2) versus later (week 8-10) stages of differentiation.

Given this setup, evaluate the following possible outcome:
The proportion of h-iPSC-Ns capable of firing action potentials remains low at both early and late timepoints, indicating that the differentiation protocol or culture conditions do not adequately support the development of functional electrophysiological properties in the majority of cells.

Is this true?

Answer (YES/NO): NO